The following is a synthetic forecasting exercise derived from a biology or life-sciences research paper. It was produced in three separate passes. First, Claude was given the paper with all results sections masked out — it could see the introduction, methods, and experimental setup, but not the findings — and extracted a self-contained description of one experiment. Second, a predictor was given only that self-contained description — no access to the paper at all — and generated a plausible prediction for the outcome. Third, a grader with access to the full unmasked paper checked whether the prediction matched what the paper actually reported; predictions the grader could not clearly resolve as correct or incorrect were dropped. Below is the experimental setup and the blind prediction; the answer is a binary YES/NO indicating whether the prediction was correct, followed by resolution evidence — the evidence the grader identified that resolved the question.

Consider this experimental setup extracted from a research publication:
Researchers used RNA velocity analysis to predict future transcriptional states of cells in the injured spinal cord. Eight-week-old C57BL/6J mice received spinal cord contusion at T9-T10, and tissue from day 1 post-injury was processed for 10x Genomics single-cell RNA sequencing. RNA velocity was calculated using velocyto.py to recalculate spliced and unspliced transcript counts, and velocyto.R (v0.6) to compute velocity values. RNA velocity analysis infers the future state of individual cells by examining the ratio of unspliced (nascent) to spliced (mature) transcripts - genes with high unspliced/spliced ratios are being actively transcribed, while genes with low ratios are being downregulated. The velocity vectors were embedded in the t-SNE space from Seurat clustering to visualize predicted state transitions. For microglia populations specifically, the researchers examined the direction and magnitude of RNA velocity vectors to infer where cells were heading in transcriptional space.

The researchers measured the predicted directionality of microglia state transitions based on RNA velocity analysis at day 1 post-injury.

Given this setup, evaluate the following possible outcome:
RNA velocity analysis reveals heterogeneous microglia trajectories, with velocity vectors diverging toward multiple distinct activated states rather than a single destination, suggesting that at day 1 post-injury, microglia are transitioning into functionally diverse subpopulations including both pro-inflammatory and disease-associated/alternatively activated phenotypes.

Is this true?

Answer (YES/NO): NO